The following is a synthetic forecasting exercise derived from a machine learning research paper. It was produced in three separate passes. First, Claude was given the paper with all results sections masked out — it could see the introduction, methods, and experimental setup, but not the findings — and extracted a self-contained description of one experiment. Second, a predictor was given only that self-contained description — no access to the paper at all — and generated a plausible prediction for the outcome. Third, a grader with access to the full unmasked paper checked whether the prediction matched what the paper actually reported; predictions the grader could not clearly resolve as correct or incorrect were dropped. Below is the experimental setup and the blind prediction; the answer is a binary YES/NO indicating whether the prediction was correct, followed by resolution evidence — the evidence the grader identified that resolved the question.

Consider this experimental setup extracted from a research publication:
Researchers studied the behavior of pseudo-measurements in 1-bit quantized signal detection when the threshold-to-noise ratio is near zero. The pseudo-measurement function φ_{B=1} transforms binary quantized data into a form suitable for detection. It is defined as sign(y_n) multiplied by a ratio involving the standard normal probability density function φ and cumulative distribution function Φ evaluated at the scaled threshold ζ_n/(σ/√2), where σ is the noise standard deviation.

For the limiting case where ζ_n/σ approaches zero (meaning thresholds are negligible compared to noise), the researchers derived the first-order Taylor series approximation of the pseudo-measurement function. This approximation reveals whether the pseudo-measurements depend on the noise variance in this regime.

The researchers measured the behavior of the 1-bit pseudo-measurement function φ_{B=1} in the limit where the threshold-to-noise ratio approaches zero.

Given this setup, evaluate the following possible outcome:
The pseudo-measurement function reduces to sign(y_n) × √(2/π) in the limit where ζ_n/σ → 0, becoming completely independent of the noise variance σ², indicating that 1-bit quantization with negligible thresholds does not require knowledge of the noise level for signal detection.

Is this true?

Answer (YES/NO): YES